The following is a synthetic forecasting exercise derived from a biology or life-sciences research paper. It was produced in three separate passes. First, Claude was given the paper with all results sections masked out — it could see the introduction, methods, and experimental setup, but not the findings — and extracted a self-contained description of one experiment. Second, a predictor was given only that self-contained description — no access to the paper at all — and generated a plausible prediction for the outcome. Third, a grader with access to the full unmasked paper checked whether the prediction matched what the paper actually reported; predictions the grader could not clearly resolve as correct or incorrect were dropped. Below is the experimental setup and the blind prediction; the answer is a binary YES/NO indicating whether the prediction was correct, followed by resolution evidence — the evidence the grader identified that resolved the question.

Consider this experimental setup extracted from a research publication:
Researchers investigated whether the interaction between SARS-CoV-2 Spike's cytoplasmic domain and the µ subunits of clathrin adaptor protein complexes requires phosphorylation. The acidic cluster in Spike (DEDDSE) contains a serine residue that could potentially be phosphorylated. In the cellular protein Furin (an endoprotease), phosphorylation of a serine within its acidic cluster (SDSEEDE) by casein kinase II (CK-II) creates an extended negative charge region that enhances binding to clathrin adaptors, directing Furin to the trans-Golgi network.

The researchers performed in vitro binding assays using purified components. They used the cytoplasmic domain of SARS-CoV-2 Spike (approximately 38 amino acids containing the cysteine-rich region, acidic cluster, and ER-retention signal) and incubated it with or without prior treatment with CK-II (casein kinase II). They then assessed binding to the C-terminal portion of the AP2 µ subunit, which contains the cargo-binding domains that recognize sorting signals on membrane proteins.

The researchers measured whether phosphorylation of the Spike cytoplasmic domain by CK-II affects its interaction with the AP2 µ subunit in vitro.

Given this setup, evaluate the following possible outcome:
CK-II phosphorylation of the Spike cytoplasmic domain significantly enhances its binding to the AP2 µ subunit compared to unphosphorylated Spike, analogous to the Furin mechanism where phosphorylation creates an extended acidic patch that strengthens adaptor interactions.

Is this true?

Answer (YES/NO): YES